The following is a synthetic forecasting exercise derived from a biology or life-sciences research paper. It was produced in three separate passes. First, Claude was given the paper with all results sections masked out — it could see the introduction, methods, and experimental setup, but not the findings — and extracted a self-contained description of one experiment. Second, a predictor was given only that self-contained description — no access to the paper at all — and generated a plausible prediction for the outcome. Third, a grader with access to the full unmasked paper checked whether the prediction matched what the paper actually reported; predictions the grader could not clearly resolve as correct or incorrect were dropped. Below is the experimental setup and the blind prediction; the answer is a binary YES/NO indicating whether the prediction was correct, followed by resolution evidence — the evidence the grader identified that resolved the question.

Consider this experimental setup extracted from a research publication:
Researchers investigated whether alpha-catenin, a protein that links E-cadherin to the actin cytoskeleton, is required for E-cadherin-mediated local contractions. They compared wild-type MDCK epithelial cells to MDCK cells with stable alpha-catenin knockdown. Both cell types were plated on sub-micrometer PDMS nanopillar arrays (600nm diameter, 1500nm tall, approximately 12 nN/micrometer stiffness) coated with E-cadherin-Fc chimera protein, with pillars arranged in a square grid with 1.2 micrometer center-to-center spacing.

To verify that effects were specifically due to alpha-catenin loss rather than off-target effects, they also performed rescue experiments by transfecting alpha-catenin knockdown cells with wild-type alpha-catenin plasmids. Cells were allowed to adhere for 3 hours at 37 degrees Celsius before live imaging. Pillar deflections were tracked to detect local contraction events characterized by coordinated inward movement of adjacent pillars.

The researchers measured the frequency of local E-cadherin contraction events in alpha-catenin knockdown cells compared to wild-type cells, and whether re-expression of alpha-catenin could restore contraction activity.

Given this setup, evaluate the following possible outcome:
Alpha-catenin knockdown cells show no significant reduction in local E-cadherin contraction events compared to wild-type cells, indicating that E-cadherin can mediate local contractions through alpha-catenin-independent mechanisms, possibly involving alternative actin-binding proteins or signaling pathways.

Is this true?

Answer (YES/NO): NO